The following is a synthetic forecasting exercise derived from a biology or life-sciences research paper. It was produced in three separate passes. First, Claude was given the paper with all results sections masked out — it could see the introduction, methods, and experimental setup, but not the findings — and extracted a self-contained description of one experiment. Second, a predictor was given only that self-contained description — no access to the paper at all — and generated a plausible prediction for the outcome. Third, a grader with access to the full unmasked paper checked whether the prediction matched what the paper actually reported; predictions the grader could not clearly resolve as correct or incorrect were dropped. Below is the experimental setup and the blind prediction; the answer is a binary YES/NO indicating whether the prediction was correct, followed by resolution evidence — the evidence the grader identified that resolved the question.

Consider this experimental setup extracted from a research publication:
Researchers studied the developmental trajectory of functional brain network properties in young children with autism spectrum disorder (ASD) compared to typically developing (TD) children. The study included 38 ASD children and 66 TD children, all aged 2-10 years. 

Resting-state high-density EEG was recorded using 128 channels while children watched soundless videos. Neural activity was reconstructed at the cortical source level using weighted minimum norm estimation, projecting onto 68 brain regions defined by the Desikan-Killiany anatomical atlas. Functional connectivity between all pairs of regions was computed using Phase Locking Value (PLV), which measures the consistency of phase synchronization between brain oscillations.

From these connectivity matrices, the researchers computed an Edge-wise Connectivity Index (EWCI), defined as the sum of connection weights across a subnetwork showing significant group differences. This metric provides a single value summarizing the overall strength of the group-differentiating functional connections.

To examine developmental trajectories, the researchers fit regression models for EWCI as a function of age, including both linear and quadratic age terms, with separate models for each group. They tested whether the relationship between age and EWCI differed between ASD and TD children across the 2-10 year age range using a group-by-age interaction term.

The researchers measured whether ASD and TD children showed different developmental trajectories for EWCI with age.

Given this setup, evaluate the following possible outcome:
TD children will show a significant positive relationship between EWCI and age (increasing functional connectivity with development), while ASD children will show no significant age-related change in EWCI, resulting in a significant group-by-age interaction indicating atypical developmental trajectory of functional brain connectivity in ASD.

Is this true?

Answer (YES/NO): NO